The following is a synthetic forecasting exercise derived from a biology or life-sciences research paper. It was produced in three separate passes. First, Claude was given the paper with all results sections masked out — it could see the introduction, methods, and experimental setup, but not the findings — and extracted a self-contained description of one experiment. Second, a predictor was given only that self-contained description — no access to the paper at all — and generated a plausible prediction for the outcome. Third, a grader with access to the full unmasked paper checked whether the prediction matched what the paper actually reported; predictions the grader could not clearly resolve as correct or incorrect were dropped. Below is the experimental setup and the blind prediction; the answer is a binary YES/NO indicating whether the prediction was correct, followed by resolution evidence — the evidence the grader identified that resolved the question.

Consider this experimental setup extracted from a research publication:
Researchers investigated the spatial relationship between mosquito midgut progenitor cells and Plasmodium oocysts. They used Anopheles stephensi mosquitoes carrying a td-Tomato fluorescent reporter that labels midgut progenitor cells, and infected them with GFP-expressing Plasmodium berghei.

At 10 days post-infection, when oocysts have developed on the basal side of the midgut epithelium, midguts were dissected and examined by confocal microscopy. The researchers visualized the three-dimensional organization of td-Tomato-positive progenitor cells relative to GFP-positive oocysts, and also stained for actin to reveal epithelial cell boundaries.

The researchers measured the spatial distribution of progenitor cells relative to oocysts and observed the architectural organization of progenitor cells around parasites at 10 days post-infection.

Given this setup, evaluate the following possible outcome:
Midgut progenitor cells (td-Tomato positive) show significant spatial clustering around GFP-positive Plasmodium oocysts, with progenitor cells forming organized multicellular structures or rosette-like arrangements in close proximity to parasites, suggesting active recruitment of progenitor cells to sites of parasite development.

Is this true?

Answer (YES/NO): YES